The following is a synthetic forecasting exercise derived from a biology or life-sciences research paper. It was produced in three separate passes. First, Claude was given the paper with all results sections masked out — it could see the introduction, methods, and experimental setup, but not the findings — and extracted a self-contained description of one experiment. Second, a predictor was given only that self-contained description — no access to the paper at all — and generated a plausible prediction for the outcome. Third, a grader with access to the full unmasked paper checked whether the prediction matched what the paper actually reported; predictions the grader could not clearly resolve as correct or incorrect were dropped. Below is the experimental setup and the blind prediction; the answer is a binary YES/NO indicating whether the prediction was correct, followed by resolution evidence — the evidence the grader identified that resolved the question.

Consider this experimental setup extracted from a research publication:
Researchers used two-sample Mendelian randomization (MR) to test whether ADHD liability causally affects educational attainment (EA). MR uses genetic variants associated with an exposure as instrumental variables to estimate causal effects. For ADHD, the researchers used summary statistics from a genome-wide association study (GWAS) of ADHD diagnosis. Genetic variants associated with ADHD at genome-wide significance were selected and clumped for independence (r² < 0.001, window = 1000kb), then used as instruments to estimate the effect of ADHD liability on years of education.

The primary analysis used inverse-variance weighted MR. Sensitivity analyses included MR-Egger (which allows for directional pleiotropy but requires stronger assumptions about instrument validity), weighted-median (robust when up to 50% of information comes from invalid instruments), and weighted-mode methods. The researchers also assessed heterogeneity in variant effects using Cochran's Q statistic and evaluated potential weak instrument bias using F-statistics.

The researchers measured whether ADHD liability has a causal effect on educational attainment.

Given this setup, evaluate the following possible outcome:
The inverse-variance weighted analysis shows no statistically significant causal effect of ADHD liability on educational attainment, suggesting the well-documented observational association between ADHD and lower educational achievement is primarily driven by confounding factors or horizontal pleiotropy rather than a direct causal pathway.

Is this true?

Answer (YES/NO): NO